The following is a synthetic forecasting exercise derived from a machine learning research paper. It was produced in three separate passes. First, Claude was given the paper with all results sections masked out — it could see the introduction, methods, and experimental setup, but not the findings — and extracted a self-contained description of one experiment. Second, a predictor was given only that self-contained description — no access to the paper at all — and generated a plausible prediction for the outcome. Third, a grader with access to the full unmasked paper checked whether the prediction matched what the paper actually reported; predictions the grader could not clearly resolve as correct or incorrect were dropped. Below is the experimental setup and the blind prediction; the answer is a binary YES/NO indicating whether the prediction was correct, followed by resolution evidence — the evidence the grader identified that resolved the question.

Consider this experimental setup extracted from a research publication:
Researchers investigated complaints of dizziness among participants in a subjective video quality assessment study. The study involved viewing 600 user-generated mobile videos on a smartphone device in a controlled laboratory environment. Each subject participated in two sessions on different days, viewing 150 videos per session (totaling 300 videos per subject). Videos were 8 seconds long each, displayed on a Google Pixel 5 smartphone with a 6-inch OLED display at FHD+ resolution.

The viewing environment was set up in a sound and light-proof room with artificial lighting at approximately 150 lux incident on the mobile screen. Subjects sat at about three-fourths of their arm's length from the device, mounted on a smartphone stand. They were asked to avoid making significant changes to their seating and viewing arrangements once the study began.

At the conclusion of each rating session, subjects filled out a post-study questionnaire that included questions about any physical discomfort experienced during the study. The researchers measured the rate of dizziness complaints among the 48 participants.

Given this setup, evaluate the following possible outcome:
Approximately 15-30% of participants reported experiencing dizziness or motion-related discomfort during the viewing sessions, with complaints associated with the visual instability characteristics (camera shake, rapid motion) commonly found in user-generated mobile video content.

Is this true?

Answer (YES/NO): NO